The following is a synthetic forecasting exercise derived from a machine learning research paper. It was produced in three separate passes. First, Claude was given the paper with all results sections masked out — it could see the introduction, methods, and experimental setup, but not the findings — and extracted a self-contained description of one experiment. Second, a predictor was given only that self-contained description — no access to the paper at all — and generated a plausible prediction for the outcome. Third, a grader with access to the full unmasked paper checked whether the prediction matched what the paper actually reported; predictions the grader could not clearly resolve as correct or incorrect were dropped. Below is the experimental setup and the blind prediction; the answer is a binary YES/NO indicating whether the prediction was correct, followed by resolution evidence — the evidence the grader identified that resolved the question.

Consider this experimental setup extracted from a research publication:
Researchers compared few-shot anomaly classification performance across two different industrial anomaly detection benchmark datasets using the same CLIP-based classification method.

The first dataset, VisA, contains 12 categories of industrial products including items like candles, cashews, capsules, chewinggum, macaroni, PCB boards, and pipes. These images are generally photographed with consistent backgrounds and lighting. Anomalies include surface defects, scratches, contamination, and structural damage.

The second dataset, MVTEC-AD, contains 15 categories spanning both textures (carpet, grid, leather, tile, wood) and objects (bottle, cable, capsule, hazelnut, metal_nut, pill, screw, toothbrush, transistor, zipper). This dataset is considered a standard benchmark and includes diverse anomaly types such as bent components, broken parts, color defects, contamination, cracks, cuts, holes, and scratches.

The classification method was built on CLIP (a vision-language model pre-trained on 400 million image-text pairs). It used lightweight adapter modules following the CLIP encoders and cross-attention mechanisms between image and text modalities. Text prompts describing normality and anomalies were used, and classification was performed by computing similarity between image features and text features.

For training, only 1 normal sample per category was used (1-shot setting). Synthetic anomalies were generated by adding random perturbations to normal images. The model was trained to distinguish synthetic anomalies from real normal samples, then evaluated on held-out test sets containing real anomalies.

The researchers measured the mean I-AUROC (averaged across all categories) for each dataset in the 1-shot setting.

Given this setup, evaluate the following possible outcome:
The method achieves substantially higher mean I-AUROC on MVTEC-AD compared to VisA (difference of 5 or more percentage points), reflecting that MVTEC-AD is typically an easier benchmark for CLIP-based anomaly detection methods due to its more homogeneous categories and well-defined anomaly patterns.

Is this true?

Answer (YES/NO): NO